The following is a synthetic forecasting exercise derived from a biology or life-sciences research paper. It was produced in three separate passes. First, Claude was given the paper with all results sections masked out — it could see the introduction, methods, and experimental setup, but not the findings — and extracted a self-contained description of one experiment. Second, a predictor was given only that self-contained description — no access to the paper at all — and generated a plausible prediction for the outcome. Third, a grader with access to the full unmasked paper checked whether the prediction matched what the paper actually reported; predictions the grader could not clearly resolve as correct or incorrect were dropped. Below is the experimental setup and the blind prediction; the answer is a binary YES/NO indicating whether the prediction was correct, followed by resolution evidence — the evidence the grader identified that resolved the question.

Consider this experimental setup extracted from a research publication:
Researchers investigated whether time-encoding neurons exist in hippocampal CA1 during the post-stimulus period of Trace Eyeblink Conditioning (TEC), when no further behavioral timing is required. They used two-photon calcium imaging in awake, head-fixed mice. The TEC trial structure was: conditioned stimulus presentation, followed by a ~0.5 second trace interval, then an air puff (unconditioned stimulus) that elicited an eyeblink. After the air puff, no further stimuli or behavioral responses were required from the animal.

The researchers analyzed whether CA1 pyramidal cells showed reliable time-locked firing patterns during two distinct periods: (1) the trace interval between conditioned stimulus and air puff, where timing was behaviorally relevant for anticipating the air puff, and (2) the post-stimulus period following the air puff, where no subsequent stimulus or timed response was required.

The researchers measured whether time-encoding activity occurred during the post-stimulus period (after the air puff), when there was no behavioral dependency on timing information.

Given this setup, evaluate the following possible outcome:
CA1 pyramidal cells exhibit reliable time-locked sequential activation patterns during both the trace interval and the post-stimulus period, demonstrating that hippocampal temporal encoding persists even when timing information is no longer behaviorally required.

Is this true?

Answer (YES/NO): YES